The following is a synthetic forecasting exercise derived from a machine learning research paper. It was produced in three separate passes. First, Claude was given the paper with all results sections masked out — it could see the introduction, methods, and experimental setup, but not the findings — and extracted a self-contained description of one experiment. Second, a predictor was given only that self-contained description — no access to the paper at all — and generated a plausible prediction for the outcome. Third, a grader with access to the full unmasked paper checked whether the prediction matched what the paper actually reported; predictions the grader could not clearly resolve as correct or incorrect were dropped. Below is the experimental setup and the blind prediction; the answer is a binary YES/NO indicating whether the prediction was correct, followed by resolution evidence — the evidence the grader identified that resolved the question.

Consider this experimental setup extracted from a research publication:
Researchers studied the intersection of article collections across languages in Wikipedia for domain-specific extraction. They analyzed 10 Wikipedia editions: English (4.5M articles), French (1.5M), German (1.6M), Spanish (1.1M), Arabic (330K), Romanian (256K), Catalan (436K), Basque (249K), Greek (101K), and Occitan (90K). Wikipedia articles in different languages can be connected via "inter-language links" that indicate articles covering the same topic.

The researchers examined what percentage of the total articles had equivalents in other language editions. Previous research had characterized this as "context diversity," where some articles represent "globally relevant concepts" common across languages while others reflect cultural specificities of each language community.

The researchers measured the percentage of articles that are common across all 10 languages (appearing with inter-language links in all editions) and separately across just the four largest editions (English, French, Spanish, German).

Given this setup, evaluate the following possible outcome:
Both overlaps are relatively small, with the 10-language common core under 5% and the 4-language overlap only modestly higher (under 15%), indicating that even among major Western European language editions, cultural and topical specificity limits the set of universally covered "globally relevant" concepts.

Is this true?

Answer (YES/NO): YES